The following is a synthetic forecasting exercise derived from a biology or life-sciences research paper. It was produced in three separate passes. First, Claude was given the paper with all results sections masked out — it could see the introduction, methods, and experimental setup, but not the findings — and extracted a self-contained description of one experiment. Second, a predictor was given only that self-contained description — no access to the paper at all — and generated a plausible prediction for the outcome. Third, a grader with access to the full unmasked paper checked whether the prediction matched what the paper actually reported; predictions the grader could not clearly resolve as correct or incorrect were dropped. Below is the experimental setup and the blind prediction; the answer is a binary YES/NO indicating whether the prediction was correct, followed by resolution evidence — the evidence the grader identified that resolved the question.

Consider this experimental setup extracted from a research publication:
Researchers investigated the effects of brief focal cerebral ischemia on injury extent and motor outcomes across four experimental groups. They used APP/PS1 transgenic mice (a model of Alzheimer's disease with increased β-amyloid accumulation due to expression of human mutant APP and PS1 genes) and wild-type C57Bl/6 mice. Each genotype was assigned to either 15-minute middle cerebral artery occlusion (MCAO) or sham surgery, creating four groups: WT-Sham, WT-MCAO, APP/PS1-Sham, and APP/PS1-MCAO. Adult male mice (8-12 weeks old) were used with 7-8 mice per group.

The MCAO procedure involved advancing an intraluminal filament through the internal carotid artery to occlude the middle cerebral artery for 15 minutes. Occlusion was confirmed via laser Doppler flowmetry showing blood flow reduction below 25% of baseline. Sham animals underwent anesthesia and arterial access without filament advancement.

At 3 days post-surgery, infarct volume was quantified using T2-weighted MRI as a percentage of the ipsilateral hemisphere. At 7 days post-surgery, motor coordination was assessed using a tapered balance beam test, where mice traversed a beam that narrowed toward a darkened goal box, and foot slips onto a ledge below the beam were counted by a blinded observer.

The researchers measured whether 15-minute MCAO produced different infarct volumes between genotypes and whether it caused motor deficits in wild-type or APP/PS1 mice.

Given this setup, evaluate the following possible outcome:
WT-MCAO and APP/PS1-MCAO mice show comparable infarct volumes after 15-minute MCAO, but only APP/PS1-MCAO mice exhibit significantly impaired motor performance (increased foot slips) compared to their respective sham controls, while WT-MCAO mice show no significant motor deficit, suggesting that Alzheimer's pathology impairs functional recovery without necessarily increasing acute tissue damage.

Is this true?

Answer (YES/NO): NO